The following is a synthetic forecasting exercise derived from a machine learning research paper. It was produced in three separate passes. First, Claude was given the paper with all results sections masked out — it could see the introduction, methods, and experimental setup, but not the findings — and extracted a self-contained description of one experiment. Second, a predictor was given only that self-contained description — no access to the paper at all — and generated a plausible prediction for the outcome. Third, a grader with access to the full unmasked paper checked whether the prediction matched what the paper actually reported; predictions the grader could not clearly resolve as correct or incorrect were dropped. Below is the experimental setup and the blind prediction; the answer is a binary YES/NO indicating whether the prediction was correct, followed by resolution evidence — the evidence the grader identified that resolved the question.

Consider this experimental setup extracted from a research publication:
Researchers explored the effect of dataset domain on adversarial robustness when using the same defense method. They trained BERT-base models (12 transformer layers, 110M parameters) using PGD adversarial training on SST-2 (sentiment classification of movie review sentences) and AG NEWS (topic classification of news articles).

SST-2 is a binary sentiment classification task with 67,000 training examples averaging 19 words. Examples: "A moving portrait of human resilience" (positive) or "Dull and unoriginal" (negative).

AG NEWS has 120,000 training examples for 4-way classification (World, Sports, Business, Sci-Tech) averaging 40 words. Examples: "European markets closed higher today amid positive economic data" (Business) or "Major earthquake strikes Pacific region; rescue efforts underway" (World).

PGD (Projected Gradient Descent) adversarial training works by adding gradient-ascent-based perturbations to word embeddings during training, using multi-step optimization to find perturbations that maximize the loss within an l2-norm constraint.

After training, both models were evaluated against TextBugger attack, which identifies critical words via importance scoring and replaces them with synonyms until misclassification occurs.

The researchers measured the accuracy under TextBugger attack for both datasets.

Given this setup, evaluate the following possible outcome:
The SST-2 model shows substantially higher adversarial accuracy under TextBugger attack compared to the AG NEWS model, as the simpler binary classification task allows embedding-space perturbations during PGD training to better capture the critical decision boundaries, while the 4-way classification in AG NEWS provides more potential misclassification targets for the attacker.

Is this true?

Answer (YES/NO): NO